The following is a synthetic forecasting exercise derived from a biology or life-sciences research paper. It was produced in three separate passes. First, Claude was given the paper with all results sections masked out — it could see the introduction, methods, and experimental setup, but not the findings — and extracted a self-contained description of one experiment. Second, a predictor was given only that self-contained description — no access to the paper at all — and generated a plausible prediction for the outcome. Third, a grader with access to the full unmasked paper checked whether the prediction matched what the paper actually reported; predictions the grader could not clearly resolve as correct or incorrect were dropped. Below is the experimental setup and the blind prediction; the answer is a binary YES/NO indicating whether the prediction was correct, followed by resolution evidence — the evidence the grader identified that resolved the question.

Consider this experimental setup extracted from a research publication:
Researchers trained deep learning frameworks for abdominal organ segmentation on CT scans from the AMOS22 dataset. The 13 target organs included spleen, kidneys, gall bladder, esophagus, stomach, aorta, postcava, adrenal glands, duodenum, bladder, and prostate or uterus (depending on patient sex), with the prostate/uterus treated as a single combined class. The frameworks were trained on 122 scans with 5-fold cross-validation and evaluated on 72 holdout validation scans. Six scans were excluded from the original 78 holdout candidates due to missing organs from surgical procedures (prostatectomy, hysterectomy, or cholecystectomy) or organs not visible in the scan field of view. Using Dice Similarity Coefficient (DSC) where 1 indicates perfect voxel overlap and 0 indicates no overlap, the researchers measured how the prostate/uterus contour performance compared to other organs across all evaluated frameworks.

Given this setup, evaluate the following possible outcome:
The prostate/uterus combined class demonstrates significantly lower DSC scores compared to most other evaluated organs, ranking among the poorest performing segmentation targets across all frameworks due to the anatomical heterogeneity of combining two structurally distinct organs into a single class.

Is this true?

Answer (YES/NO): YES